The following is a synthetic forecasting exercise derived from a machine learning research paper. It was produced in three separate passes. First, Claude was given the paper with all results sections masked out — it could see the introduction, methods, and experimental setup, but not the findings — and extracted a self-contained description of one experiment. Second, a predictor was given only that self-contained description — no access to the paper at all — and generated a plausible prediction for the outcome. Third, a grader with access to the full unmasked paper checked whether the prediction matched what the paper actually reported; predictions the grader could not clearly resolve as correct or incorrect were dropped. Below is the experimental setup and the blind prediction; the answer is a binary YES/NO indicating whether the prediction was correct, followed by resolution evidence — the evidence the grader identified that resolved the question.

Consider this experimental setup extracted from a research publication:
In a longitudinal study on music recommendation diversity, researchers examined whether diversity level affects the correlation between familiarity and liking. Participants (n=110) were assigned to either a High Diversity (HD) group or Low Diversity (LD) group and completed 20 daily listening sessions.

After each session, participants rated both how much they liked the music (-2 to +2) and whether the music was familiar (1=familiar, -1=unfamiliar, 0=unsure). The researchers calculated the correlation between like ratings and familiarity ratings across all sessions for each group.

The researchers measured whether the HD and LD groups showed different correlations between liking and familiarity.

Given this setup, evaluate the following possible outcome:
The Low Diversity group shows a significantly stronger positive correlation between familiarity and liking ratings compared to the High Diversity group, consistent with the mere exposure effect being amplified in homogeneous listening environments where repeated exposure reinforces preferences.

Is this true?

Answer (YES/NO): YES